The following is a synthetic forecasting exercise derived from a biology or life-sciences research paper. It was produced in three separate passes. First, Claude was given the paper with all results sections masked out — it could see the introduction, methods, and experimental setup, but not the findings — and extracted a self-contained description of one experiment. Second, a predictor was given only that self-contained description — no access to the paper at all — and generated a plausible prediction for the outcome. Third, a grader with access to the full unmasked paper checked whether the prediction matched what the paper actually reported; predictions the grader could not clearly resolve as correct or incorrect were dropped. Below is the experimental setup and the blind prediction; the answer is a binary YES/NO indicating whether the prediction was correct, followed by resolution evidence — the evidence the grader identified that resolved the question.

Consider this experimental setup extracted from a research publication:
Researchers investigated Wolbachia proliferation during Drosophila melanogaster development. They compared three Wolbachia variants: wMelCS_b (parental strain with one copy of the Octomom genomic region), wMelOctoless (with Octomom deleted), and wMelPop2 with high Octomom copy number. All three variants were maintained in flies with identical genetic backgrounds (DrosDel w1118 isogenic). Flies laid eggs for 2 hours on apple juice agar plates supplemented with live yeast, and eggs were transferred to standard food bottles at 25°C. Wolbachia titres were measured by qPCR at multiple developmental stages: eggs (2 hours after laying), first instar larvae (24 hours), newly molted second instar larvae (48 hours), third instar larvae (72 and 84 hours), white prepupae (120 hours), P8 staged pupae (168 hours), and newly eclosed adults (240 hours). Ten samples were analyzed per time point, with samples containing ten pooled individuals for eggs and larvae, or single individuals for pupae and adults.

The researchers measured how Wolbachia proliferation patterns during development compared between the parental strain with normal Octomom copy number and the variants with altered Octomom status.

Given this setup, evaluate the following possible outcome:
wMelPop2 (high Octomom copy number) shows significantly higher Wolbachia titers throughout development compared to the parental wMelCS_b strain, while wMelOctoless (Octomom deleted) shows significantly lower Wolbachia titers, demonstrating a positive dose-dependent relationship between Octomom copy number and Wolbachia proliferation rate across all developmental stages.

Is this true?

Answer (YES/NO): NO